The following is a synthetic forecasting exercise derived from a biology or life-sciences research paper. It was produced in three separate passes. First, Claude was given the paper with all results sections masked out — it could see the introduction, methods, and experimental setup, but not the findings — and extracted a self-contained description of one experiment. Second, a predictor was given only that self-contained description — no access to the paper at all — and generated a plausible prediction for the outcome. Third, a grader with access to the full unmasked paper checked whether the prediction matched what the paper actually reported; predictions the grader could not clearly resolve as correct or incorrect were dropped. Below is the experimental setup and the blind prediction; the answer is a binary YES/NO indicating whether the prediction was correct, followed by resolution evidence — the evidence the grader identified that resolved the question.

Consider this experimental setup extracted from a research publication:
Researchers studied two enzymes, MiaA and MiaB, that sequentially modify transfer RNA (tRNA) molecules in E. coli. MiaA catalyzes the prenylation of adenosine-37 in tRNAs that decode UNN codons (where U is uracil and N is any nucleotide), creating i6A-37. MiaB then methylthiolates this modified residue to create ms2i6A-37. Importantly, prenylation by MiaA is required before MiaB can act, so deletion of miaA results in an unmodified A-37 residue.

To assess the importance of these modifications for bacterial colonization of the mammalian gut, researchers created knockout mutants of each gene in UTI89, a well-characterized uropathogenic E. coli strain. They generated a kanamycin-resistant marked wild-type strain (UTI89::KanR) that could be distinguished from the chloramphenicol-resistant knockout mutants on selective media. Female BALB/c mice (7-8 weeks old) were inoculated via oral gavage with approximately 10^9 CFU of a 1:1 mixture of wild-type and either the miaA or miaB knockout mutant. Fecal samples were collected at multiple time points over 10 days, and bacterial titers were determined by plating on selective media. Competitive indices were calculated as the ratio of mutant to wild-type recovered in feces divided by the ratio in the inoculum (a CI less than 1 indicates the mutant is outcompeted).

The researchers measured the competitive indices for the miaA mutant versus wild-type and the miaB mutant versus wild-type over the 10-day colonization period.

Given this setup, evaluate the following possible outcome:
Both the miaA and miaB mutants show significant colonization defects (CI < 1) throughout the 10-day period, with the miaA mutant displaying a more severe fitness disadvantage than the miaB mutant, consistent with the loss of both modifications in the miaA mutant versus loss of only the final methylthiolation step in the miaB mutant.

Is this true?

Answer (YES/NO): NO